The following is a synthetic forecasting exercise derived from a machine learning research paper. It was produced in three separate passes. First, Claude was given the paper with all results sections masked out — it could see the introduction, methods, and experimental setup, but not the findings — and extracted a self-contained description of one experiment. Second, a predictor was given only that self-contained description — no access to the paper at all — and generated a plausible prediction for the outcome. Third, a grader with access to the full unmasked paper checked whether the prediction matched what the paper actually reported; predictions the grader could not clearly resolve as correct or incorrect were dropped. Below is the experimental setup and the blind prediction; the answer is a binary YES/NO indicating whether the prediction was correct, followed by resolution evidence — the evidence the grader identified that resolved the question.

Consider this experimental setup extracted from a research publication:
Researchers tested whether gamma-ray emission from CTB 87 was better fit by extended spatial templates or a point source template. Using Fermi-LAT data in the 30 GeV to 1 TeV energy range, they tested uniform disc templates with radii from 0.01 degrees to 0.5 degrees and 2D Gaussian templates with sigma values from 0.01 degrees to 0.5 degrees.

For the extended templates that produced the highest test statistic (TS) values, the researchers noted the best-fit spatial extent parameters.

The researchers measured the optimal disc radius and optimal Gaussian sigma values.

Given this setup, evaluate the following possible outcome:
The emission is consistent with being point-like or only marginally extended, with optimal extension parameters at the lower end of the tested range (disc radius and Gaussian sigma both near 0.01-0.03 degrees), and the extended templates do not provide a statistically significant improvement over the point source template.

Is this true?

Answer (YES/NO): NO